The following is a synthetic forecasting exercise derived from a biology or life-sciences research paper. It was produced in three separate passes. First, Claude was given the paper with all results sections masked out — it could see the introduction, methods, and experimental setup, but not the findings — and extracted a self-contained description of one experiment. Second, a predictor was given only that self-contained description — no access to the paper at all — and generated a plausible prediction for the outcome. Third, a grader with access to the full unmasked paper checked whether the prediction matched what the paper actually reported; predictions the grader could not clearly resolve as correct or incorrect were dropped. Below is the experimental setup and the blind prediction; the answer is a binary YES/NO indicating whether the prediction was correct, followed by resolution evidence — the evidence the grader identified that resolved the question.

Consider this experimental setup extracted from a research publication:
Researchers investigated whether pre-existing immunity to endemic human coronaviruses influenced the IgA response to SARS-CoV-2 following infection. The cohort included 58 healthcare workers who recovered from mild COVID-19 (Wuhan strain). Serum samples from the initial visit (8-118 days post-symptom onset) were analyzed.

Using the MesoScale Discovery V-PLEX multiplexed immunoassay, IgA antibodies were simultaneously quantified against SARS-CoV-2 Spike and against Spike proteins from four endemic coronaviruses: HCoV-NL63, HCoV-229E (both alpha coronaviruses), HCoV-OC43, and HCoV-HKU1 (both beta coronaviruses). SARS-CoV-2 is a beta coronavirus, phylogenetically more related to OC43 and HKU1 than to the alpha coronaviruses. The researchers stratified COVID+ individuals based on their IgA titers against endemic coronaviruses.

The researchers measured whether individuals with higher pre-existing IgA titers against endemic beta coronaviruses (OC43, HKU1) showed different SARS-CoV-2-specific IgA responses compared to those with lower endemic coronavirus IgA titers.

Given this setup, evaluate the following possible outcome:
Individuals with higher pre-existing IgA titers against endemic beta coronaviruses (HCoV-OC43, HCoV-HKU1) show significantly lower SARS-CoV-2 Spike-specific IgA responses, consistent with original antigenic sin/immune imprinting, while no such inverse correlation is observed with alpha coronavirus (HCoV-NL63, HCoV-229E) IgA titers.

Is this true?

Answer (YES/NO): NO